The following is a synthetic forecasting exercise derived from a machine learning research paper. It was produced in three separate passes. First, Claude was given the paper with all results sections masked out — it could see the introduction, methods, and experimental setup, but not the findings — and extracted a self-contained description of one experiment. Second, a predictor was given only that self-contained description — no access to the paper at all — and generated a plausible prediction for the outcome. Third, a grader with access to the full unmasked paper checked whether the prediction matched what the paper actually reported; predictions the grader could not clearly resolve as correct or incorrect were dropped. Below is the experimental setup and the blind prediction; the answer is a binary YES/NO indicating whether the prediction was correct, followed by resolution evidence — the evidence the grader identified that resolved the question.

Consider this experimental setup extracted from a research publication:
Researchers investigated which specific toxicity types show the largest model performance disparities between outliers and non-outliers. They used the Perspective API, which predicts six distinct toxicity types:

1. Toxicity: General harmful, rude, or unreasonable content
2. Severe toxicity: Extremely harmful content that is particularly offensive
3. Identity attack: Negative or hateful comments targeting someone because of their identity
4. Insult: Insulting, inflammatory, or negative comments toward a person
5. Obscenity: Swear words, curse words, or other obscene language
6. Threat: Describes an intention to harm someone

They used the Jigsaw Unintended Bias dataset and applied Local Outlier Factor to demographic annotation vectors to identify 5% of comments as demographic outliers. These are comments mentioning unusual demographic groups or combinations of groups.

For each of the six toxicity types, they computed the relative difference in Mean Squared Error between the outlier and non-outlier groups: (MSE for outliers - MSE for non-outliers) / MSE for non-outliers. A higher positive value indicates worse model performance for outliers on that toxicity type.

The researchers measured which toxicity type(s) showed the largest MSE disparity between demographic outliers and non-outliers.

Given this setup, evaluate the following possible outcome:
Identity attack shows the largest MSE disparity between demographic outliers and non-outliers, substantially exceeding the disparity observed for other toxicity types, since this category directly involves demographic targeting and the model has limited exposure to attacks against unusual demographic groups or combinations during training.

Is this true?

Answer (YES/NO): YES